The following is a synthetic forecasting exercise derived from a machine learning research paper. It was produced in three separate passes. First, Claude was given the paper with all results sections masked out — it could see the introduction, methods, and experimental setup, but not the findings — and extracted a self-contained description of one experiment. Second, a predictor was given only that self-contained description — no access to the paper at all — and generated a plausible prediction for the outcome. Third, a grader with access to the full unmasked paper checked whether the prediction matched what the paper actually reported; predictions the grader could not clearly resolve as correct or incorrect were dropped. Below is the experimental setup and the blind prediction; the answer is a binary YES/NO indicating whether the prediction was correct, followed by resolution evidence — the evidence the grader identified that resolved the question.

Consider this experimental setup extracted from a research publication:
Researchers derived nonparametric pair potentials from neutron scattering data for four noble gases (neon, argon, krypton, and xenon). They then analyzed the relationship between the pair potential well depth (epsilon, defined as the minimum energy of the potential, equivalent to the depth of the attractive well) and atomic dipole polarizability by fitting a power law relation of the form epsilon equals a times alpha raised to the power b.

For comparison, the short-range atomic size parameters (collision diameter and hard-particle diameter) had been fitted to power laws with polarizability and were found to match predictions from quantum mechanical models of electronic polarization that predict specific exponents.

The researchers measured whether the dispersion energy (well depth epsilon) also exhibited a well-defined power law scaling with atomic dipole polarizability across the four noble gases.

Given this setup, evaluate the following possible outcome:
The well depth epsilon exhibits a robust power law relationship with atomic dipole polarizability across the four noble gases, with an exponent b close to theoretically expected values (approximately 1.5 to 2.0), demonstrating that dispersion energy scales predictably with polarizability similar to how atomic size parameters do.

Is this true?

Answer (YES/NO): NO